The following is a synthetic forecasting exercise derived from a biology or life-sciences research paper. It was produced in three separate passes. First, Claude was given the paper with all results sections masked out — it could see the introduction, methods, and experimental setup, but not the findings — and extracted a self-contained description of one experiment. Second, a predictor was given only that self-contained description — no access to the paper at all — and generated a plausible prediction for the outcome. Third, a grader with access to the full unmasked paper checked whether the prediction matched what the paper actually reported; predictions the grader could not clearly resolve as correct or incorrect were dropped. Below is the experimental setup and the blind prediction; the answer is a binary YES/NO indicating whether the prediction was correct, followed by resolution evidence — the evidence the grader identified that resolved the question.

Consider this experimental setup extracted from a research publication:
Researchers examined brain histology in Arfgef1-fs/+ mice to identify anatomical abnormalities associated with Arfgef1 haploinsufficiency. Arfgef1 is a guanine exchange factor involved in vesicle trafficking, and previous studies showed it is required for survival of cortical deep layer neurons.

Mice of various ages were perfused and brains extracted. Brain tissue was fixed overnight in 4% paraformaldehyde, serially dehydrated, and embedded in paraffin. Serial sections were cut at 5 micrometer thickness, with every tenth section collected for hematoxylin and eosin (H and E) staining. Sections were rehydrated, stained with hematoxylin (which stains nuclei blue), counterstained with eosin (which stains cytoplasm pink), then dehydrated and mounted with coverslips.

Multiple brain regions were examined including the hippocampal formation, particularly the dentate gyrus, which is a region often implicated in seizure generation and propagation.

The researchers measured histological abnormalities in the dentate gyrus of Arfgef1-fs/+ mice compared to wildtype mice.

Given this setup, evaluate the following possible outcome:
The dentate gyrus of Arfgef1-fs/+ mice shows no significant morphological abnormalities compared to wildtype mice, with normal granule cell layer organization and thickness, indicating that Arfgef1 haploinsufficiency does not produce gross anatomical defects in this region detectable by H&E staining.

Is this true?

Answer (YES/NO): NO